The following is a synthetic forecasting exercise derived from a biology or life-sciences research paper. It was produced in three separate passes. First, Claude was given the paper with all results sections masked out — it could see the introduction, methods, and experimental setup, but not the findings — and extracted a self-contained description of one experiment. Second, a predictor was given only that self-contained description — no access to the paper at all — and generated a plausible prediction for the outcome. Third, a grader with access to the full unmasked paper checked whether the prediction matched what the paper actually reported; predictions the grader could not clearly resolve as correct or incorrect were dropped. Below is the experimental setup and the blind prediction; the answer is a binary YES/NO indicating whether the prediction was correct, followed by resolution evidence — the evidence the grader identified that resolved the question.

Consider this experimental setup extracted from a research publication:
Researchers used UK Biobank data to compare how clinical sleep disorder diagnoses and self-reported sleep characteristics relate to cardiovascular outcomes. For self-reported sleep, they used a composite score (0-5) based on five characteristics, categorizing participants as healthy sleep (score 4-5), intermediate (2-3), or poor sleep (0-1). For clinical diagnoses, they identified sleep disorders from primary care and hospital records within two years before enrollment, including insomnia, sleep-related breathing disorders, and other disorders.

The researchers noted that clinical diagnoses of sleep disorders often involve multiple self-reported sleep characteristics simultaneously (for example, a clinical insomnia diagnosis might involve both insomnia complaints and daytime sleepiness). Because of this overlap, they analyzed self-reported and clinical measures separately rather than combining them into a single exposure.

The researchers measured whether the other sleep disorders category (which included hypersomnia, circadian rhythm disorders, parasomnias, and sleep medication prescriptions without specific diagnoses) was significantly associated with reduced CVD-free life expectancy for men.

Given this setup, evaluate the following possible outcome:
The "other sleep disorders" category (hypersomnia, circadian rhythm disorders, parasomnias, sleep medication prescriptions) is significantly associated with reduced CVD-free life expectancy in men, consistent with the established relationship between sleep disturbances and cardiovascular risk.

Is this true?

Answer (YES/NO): NO